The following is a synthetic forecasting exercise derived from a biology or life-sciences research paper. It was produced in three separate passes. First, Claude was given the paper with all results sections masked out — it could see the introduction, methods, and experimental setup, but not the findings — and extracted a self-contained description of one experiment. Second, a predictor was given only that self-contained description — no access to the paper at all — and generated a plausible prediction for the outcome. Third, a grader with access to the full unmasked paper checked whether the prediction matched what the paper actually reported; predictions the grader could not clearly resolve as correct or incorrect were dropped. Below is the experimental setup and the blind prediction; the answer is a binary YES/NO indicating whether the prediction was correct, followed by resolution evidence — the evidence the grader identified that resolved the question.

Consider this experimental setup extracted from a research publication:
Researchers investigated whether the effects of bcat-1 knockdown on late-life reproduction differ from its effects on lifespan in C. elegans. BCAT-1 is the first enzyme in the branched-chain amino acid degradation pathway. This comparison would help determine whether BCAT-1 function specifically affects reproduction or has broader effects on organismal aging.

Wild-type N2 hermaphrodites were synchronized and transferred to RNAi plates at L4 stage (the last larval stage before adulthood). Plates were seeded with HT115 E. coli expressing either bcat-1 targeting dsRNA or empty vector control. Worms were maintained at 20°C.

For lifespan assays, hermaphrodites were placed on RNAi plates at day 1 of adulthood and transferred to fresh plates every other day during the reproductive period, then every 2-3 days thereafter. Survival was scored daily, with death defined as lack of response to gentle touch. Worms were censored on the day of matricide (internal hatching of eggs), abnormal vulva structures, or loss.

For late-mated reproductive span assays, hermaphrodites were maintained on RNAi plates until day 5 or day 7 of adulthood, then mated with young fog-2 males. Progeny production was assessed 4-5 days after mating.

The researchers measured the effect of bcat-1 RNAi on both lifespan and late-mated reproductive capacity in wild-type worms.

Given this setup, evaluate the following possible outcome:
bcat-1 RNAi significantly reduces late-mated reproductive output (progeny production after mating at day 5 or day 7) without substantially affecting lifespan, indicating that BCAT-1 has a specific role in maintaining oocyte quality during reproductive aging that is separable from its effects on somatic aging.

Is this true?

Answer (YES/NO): YES